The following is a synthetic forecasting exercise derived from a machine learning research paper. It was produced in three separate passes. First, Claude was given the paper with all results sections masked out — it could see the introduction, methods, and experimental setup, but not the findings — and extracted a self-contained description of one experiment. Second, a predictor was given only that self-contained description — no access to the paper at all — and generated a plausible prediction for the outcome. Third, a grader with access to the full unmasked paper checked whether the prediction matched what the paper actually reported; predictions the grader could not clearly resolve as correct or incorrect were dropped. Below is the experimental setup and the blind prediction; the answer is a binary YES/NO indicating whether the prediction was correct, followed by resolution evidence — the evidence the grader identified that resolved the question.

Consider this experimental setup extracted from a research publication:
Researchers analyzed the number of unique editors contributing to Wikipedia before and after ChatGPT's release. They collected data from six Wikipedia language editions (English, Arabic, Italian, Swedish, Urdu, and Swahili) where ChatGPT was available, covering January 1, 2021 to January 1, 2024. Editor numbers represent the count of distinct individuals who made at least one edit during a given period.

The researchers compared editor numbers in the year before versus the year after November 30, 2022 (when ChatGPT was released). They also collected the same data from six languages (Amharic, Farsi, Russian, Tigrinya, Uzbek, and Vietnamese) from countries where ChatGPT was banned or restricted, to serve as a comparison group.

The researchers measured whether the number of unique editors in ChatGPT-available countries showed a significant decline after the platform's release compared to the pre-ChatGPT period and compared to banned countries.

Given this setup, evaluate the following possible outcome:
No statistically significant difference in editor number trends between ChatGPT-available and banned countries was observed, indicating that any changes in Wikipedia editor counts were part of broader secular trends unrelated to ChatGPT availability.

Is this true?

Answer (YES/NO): NO